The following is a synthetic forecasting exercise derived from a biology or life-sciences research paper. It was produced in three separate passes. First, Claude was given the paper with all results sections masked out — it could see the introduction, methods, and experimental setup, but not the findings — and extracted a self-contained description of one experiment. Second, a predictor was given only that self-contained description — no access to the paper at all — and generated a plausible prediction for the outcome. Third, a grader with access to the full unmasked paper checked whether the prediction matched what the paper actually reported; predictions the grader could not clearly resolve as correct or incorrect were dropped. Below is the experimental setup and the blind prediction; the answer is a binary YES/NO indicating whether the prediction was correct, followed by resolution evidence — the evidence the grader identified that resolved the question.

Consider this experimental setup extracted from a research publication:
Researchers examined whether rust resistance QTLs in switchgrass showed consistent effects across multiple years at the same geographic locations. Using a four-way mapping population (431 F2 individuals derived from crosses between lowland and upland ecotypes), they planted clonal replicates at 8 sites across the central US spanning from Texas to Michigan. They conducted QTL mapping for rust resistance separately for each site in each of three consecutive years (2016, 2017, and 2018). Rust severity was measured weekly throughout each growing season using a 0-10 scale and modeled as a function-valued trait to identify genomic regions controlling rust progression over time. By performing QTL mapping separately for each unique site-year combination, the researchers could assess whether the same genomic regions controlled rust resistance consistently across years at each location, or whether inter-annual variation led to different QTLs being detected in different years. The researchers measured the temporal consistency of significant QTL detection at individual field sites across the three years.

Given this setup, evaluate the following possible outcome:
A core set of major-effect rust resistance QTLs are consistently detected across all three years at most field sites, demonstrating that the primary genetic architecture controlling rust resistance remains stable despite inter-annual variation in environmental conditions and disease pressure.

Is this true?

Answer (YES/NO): NO